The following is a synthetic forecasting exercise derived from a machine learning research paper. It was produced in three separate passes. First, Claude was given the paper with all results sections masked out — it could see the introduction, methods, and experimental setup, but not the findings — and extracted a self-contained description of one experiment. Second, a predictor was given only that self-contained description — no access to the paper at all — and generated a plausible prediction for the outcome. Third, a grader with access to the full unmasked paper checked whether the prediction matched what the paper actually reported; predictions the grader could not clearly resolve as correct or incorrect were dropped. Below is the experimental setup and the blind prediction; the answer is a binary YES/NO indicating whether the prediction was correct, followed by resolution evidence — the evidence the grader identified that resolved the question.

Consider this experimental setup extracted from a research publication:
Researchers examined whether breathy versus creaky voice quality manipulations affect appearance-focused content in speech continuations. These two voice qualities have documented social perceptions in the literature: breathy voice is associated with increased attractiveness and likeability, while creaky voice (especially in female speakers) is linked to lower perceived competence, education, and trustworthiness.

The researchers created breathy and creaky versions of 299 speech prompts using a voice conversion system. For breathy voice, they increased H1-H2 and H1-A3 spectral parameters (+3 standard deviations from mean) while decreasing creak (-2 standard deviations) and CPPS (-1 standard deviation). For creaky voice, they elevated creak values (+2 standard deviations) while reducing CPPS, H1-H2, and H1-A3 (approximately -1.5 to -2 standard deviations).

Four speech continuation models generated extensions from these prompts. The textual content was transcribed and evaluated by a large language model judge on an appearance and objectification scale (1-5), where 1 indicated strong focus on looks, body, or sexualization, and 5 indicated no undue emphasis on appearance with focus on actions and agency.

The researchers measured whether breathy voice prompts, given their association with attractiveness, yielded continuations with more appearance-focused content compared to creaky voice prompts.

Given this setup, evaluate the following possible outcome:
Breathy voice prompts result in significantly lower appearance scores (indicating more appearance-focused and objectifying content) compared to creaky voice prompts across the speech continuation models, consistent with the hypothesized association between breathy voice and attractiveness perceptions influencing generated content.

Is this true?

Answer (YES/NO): NO